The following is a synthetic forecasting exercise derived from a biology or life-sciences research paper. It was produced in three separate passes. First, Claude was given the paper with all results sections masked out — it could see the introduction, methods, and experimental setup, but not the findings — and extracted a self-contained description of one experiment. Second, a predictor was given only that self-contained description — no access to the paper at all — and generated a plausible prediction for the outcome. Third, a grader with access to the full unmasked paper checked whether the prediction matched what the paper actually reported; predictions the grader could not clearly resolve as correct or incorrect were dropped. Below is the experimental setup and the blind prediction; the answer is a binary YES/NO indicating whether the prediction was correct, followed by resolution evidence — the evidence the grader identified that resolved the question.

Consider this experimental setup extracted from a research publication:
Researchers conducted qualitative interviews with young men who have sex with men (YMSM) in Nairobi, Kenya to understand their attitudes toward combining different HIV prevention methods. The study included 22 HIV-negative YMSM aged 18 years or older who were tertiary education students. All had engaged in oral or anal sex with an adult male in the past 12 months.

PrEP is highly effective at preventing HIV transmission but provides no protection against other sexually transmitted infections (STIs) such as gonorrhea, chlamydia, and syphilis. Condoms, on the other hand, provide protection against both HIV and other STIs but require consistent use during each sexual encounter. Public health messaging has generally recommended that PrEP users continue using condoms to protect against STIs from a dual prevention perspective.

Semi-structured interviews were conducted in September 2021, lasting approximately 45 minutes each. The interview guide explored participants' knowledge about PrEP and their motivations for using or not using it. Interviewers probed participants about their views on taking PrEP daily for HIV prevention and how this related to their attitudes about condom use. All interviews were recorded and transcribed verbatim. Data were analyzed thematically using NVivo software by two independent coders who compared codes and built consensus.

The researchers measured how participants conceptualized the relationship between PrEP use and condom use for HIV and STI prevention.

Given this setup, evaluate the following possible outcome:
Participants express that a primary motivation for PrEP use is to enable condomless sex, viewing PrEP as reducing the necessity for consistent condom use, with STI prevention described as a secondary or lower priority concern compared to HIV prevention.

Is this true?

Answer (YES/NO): NO